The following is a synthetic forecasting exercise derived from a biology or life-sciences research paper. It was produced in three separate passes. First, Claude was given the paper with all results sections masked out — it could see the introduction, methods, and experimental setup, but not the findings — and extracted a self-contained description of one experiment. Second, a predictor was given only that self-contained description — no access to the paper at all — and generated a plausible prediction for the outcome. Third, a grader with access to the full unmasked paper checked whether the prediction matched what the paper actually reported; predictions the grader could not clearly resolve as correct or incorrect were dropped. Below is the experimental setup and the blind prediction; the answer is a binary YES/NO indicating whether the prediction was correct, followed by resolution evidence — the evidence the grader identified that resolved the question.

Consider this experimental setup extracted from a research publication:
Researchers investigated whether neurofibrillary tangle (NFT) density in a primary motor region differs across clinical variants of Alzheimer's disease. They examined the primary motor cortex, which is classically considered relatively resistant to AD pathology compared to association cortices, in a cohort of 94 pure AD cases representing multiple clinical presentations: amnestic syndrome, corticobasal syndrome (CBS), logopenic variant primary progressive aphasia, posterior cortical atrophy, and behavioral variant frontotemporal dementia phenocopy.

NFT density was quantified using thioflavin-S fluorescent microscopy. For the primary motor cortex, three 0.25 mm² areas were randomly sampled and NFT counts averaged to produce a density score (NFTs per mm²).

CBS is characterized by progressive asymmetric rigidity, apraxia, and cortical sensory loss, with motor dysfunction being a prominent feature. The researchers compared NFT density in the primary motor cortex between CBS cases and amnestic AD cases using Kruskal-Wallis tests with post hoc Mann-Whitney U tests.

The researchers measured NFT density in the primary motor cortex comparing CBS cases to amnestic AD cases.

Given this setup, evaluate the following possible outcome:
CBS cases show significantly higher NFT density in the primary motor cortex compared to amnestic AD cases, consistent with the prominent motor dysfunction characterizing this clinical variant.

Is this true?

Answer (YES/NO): YES